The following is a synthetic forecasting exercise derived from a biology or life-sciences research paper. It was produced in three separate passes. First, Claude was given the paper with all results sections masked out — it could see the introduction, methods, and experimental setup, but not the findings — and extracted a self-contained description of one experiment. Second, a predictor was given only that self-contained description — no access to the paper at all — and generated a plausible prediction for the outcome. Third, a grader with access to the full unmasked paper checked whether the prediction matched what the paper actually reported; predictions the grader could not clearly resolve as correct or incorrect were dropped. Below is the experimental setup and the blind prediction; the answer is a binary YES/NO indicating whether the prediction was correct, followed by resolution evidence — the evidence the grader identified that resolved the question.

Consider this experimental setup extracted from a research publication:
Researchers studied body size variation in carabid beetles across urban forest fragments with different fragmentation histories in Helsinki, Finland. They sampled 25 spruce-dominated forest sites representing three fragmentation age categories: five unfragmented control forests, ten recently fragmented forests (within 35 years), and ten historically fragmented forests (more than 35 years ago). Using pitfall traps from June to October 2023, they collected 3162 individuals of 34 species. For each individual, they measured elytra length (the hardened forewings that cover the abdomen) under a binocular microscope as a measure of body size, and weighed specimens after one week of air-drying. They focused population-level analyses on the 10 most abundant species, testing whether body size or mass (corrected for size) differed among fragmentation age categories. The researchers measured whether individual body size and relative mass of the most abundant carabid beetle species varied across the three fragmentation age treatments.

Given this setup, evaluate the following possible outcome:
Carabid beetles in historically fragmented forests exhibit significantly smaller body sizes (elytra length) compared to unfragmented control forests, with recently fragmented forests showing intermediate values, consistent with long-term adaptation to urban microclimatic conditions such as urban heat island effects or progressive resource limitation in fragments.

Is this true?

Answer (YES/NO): NO